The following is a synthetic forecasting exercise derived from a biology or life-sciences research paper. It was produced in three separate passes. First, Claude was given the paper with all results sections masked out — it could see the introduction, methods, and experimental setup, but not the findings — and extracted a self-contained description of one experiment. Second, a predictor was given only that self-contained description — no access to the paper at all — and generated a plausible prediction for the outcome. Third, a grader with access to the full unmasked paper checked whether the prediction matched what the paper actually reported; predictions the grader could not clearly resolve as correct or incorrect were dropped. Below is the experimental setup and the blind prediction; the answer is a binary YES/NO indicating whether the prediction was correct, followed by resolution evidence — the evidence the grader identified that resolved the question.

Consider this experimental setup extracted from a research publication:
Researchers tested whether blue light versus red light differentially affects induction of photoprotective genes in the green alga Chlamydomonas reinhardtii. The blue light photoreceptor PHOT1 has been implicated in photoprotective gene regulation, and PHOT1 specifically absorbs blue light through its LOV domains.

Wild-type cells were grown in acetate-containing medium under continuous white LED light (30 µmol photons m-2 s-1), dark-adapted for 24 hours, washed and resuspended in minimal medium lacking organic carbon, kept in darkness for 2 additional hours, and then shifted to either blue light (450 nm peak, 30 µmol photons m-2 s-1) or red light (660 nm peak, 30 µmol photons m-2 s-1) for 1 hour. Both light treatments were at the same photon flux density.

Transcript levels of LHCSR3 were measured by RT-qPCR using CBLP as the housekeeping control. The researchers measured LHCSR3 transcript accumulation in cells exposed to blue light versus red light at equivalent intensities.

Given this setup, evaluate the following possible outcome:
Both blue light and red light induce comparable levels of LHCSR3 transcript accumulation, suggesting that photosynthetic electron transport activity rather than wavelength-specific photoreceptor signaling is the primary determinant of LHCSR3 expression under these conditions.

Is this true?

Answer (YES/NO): NO